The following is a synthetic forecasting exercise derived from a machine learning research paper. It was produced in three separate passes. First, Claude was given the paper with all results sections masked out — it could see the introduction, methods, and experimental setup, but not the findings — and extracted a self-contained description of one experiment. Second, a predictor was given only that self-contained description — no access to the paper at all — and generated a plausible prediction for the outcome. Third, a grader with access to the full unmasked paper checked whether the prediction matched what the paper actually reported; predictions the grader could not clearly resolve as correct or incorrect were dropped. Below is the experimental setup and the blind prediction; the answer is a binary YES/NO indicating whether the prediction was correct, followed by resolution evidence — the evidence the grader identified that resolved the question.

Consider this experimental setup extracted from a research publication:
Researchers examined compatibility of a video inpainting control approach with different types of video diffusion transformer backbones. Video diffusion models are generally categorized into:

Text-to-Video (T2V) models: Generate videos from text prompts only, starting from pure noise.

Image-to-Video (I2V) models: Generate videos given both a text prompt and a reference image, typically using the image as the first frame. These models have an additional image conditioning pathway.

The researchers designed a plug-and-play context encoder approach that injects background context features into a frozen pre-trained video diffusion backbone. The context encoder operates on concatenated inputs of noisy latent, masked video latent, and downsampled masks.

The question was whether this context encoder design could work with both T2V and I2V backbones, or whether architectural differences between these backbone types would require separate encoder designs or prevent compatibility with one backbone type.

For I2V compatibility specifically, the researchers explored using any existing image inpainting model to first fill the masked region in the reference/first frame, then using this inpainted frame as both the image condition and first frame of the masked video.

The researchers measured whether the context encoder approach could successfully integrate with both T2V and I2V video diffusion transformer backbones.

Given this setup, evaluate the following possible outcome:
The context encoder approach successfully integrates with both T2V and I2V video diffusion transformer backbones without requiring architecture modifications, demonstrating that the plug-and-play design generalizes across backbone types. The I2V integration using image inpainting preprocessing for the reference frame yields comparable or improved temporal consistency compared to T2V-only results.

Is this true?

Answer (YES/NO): YES